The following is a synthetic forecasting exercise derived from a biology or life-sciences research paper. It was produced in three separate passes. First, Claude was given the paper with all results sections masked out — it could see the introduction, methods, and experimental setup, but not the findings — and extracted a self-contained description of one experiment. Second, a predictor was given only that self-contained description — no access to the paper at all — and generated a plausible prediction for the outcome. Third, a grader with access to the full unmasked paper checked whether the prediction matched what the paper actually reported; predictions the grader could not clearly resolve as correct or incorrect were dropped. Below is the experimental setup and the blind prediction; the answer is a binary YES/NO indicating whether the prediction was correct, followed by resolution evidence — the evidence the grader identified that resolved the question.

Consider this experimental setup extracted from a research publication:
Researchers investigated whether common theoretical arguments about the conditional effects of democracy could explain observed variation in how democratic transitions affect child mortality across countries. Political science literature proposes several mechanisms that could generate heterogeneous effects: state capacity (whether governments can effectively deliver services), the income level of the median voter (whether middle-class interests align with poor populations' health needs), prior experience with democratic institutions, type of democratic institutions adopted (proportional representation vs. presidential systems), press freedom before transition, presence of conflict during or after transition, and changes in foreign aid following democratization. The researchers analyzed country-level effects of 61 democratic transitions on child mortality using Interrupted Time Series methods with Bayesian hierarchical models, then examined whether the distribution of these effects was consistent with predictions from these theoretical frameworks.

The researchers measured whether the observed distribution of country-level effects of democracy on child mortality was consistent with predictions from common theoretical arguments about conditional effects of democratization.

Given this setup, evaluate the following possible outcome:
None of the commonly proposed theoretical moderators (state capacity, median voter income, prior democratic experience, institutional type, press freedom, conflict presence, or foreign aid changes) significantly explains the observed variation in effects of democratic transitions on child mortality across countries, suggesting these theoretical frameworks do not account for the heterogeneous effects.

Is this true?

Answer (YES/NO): YES